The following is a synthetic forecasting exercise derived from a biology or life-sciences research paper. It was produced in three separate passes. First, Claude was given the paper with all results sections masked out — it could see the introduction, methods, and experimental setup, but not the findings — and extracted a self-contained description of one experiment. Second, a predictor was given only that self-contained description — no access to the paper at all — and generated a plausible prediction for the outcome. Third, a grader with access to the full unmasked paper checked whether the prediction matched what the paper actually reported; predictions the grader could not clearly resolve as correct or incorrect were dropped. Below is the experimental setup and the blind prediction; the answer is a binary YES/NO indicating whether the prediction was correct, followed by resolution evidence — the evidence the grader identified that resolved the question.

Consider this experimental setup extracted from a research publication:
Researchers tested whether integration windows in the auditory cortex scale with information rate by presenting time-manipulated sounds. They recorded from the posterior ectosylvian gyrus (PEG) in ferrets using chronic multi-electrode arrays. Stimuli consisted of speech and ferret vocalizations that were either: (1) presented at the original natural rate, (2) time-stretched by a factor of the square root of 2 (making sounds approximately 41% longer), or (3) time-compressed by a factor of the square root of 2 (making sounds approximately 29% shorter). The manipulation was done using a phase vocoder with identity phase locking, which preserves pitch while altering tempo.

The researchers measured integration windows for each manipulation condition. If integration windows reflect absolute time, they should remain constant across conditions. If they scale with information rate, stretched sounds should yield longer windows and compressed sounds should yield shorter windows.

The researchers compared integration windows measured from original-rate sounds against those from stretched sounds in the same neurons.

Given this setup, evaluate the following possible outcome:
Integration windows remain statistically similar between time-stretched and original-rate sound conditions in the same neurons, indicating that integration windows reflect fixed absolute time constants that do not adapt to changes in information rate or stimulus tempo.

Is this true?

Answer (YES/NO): YES